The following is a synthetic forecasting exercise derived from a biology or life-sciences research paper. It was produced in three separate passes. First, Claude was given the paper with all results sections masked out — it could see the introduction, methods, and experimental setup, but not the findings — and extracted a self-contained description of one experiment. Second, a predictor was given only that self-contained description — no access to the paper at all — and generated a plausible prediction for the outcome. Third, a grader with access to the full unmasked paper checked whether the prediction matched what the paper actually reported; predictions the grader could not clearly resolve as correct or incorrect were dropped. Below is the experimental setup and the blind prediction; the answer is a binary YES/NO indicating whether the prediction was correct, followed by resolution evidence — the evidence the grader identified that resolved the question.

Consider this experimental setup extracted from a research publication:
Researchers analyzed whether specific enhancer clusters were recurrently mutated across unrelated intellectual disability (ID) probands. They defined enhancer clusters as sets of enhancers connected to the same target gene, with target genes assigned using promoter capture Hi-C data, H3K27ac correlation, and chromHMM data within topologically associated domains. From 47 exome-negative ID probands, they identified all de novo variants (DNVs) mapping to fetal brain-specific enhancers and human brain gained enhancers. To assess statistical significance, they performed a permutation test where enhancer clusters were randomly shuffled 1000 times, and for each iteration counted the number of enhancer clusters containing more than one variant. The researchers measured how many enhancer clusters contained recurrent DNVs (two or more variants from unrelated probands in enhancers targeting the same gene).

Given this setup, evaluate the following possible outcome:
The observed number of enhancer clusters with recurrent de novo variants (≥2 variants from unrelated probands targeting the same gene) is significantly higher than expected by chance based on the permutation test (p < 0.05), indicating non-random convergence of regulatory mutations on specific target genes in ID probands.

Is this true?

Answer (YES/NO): YES